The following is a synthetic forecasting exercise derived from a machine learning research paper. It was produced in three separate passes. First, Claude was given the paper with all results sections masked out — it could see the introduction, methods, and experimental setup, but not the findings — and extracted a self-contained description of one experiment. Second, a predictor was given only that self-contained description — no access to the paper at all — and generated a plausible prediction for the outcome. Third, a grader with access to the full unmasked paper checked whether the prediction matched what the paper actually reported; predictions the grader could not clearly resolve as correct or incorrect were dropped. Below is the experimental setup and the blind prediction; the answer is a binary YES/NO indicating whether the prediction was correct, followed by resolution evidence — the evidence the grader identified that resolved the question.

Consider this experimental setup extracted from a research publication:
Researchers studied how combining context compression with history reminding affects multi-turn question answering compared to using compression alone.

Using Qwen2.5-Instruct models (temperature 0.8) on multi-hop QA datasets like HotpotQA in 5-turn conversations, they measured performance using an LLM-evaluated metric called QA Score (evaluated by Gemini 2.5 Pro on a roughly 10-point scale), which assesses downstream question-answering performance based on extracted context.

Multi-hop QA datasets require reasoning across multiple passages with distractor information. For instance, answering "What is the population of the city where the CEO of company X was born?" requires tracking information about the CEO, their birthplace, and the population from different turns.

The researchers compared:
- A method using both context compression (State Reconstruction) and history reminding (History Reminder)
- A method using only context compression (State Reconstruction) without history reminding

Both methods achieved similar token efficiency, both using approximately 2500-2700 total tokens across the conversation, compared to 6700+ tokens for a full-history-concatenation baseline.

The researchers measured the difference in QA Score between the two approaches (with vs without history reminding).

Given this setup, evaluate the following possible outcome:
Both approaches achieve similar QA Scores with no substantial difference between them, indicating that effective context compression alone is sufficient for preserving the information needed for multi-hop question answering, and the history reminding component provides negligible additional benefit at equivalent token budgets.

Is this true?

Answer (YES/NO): NO